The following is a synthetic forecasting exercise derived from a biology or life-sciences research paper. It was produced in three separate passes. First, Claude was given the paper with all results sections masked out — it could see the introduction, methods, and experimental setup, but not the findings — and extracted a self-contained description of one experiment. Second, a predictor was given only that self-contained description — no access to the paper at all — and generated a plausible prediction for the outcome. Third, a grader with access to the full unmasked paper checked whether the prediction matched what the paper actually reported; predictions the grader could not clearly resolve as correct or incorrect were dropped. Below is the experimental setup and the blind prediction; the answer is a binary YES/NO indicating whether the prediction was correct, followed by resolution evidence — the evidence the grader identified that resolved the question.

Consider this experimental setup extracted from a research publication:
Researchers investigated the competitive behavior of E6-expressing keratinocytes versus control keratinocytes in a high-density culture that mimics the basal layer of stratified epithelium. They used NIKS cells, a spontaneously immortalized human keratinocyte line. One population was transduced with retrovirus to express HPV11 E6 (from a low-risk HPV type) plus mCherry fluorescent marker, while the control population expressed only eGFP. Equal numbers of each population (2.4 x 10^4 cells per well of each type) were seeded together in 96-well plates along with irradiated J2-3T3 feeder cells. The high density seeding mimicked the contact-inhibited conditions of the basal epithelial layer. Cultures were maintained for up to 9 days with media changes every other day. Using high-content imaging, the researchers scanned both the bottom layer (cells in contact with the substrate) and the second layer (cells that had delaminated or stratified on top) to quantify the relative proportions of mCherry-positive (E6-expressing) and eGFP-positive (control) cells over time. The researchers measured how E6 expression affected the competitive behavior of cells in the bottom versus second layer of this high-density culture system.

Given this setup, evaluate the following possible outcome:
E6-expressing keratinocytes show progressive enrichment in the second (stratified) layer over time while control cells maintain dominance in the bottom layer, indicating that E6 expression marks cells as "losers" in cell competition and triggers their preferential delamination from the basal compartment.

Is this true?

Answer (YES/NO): NO